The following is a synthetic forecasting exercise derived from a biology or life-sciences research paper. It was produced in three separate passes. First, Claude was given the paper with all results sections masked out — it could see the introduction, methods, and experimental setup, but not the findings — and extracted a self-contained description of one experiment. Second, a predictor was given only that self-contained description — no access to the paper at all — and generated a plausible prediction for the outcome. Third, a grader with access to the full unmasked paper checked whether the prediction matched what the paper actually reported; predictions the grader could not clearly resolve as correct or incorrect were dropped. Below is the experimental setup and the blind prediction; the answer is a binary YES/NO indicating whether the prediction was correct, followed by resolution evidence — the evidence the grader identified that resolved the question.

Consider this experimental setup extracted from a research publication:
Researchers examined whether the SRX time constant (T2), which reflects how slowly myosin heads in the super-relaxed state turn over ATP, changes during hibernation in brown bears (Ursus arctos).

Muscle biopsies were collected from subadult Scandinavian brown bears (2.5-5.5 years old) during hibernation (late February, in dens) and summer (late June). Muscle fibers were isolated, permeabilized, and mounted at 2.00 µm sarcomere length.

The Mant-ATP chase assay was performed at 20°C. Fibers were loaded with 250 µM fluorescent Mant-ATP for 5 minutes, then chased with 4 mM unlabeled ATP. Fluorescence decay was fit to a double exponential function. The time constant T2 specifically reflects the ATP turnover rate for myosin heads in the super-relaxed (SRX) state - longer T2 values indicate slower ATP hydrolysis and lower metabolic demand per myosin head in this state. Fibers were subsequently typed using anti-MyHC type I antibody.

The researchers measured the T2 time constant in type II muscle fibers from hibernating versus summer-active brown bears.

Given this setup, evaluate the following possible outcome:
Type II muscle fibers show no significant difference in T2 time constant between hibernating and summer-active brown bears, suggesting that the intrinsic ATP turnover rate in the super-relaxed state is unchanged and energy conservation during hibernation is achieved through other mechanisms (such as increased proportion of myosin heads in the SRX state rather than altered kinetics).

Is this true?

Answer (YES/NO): NO